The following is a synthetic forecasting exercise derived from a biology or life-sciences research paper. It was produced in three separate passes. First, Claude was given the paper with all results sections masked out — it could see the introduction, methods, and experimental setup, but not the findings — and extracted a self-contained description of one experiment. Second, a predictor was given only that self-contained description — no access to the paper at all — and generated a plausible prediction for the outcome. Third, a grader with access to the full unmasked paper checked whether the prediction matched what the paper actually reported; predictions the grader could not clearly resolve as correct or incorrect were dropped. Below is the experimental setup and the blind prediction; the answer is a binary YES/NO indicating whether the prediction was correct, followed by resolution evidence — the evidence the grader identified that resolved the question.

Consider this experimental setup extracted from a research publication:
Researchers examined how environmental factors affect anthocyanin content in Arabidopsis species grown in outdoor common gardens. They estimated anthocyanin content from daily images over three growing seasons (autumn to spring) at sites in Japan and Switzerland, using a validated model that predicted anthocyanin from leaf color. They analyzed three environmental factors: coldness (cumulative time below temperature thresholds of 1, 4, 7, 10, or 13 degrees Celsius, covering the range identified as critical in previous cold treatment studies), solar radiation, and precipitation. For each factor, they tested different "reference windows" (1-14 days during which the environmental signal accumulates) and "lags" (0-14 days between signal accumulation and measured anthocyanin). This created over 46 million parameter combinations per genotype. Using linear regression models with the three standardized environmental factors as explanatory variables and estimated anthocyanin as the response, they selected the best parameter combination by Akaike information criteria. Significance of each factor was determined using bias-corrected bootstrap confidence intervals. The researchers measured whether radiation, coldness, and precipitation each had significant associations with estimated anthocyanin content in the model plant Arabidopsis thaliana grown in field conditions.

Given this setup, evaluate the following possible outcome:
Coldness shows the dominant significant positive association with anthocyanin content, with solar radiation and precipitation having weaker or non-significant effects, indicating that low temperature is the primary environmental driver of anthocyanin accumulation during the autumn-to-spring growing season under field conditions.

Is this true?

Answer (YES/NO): NO